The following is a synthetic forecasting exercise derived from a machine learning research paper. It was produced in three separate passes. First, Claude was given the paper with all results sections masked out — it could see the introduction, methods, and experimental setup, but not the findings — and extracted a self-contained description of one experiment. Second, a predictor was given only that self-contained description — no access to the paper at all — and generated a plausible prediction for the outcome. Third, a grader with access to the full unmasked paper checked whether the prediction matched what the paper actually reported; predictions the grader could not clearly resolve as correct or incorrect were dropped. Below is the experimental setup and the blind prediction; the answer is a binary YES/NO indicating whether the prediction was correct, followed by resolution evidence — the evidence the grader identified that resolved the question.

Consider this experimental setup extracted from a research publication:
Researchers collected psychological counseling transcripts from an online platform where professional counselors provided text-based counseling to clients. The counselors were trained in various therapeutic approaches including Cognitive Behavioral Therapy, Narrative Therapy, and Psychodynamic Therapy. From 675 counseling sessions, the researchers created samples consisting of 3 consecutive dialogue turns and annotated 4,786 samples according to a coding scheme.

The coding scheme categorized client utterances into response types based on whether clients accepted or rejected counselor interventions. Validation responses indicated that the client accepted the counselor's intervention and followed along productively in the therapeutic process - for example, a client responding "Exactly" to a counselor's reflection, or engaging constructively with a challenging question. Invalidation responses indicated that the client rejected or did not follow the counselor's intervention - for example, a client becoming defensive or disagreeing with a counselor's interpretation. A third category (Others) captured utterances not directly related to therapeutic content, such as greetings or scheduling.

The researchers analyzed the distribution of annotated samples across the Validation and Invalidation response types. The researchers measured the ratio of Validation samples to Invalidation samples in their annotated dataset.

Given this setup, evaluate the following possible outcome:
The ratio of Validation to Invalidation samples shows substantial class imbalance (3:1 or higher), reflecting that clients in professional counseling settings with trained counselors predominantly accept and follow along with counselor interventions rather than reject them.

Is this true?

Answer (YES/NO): YES